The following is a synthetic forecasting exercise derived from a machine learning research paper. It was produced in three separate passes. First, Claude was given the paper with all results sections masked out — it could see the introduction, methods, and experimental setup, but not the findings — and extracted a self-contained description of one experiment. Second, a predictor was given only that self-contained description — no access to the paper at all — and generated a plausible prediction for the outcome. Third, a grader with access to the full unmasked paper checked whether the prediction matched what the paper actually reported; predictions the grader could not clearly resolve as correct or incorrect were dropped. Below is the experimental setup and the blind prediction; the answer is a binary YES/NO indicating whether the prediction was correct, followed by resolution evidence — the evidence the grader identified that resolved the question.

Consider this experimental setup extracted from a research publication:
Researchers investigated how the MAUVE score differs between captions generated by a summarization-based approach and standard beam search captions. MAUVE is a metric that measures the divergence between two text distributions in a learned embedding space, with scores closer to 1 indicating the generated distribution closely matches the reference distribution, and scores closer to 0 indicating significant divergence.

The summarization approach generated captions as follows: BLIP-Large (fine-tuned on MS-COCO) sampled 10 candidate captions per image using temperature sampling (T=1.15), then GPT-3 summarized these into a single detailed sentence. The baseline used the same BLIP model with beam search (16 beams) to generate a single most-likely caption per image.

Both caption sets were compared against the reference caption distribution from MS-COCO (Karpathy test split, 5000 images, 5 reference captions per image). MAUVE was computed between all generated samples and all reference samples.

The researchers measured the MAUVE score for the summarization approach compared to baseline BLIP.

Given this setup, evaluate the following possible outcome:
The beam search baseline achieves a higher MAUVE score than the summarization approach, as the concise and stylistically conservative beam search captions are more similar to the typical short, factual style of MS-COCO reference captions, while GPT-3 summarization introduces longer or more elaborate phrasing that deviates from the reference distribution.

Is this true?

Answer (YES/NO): YES